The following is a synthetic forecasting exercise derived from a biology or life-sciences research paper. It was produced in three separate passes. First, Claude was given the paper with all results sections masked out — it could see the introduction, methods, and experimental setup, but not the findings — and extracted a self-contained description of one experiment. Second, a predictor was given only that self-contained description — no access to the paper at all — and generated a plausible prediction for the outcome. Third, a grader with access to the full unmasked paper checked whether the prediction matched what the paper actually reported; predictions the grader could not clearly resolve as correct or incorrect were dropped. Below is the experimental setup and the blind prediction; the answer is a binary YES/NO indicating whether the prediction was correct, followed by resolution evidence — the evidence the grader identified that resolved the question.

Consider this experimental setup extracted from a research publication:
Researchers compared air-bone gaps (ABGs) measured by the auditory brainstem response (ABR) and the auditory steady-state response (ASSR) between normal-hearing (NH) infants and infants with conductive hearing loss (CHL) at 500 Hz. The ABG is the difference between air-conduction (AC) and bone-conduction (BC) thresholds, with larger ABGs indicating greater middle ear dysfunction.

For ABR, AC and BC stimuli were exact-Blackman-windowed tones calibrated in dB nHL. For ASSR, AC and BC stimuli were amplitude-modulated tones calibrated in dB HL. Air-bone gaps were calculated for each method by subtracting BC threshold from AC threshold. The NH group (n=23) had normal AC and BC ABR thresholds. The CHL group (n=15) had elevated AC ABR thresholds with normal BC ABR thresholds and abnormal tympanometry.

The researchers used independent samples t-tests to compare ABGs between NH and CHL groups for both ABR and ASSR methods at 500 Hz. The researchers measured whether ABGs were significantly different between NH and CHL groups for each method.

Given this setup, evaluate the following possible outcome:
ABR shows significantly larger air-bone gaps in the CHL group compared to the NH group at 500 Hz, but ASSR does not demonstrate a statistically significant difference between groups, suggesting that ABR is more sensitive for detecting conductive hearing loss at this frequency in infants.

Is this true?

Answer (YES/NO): NO